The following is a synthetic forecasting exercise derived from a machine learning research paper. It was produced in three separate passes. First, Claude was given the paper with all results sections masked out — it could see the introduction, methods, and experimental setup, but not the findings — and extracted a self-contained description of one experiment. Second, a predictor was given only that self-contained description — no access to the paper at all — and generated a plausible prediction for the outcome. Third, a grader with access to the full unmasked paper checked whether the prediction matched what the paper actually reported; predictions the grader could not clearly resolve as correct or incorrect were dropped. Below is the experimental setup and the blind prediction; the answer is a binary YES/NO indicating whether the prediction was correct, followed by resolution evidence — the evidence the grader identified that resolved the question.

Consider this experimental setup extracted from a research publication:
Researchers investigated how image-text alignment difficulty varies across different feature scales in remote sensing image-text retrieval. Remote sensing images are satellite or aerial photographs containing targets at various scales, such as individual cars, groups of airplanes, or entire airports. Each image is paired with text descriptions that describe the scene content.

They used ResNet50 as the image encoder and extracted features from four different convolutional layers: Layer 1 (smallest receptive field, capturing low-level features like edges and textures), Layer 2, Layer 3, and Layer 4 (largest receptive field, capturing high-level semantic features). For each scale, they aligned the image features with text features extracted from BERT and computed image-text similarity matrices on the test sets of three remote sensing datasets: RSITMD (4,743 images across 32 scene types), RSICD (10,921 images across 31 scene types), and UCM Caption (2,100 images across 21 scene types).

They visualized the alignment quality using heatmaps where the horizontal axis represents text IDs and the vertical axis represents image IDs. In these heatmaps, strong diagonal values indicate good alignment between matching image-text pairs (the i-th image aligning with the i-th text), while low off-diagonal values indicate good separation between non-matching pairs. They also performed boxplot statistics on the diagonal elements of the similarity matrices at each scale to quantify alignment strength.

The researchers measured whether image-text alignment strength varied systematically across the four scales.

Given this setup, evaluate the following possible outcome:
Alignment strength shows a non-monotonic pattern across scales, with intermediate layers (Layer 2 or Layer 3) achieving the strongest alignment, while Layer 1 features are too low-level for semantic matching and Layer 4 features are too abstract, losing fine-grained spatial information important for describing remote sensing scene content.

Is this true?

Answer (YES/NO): NO